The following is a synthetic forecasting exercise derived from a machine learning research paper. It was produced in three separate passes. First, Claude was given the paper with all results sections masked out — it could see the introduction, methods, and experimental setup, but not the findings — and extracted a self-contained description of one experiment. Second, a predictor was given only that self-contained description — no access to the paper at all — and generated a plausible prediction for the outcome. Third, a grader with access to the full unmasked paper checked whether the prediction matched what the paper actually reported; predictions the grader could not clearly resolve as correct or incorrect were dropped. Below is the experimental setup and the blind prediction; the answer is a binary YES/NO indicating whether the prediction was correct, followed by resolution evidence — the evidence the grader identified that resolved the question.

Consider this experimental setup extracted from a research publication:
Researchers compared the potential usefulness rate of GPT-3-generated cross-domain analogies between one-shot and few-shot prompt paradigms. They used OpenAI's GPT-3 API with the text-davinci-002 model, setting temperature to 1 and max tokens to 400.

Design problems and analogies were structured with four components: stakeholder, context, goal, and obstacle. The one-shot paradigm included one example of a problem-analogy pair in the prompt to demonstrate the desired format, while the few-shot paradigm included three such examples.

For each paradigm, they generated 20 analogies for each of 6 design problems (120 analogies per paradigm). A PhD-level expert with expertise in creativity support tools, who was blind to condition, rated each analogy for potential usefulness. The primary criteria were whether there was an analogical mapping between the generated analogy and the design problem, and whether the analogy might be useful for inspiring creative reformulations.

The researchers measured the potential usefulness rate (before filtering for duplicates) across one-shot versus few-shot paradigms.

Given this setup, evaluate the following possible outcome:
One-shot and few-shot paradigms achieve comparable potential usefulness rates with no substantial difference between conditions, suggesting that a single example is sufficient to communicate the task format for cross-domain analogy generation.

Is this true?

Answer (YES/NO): NO